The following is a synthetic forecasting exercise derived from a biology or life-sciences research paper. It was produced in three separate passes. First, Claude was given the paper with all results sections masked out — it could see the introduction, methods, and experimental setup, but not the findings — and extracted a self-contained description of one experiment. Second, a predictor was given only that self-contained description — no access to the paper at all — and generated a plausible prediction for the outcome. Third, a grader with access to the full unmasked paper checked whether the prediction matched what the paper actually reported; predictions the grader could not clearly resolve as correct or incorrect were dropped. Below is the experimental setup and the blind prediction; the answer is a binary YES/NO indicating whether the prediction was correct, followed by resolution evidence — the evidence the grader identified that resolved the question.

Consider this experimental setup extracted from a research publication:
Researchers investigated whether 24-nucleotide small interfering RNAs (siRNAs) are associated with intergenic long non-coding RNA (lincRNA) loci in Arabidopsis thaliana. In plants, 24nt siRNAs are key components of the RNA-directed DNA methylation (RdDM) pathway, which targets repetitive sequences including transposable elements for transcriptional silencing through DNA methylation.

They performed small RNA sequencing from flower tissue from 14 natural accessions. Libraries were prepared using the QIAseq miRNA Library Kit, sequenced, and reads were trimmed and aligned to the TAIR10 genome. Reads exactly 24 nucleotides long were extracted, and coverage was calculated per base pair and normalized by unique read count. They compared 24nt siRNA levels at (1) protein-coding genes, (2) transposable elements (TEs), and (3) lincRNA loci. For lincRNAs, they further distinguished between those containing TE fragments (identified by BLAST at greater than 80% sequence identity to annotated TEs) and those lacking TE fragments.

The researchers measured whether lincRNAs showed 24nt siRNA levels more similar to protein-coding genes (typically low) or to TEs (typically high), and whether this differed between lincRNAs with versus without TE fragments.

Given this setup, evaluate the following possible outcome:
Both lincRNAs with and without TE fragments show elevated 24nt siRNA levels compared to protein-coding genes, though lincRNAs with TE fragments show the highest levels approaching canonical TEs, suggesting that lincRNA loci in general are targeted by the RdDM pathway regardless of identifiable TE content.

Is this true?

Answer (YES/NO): NO